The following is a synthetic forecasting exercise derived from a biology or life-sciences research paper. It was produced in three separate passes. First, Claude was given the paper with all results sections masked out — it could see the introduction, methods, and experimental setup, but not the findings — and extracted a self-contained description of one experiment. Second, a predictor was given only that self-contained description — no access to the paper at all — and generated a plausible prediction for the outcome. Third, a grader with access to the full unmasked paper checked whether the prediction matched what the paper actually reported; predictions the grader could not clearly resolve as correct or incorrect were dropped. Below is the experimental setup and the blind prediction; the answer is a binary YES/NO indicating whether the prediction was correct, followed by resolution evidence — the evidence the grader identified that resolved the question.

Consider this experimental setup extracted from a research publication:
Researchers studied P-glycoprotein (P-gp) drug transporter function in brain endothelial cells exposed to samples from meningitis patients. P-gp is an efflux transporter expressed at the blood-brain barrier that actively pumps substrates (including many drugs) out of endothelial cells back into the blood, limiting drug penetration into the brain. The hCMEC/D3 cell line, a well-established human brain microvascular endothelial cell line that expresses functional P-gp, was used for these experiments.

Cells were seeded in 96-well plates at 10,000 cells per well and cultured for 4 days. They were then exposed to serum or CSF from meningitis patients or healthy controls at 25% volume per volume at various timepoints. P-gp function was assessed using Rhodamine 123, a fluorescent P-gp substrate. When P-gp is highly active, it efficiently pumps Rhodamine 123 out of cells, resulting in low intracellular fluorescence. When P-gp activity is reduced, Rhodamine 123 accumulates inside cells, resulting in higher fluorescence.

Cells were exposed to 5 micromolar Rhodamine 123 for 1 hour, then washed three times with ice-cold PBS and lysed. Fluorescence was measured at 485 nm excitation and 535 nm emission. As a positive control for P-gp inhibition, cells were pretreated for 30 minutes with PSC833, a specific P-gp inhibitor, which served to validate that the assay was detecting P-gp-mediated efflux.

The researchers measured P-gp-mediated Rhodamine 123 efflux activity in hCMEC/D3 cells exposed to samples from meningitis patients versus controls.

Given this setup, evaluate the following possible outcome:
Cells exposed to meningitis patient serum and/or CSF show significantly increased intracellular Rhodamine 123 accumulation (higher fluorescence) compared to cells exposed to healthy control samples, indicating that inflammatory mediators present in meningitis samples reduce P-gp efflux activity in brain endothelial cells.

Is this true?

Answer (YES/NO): YES